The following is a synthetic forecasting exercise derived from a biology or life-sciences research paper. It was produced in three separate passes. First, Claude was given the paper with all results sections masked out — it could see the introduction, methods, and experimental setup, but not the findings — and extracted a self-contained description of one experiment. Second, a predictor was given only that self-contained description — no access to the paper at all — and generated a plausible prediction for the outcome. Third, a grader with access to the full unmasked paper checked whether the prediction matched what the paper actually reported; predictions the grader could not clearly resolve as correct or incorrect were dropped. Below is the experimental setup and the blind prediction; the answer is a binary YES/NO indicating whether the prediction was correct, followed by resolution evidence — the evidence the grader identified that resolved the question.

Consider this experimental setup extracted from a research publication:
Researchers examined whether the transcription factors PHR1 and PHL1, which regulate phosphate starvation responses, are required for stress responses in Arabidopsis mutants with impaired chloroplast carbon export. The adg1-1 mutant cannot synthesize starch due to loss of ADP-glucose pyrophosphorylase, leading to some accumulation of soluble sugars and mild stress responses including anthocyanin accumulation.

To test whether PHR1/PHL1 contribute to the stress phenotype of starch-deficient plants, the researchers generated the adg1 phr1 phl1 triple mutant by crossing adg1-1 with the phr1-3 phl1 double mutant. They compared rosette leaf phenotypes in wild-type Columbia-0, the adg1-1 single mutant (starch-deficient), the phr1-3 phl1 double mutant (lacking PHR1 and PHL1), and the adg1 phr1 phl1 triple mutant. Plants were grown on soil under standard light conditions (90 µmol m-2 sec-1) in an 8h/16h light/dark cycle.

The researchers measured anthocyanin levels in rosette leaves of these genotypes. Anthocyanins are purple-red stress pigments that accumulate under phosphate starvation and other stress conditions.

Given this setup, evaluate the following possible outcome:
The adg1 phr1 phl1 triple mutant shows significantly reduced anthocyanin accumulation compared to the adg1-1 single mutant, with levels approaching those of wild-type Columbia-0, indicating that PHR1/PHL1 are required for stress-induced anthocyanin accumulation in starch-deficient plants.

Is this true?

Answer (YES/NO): YES